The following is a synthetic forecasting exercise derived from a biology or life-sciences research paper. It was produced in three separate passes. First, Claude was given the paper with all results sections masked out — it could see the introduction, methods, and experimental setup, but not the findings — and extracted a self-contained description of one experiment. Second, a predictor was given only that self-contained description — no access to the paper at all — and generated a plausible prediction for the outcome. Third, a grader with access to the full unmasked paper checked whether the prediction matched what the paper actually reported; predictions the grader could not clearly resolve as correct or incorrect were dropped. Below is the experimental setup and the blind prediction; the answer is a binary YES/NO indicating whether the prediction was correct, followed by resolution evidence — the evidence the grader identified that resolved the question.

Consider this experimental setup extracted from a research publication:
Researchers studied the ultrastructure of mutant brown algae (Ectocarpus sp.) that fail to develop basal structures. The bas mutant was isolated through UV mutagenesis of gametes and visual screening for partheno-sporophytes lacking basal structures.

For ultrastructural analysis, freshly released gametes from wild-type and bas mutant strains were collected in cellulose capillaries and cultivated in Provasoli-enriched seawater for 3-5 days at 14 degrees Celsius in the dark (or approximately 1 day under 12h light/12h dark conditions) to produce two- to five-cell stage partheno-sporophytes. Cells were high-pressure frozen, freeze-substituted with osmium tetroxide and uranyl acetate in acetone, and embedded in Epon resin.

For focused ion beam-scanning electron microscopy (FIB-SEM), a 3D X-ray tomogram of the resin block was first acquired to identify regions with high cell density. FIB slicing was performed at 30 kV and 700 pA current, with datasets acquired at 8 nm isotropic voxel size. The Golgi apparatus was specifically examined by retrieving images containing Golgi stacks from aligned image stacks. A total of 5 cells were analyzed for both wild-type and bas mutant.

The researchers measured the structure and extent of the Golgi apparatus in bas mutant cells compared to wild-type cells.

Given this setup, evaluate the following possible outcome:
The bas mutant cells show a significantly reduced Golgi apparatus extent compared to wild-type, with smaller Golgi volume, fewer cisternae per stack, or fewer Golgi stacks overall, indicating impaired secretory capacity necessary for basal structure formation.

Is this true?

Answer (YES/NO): NO